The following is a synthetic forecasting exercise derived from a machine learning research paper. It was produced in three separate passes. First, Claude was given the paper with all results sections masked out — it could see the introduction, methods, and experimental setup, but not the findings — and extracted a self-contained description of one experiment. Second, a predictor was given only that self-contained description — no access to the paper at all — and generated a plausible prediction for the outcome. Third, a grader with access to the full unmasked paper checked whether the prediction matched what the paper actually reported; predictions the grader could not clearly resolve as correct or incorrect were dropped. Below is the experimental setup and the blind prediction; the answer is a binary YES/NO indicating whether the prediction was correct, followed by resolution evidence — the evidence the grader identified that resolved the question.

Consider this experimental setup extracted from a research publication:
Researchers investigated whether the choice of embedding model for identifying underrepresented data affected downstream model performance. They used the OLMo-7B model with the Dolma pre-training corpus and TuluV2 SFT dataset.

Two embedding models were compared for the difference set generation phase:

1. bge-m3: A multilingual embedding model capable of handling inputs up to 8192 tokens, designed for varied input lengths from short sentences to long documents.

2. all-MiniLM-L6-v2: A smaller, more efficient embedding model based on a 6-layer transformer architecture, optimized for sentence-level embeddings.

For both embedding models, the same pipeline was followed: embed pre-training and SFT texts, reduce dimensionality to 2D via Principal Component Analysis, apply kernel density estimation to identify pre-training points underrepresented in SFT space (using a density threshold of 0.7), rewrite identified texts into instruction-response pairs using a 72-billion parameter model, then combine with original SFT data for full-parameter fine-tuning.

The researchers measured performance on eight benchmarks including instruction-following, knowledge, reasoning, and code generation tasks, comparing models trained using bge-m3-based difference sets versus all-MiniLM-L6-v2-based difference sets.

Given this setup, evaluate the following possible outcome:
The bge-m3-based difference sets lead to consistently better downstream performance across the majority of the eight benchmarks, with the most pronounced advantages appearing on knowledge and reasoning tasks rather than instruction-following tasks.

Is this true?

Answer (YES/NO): NO